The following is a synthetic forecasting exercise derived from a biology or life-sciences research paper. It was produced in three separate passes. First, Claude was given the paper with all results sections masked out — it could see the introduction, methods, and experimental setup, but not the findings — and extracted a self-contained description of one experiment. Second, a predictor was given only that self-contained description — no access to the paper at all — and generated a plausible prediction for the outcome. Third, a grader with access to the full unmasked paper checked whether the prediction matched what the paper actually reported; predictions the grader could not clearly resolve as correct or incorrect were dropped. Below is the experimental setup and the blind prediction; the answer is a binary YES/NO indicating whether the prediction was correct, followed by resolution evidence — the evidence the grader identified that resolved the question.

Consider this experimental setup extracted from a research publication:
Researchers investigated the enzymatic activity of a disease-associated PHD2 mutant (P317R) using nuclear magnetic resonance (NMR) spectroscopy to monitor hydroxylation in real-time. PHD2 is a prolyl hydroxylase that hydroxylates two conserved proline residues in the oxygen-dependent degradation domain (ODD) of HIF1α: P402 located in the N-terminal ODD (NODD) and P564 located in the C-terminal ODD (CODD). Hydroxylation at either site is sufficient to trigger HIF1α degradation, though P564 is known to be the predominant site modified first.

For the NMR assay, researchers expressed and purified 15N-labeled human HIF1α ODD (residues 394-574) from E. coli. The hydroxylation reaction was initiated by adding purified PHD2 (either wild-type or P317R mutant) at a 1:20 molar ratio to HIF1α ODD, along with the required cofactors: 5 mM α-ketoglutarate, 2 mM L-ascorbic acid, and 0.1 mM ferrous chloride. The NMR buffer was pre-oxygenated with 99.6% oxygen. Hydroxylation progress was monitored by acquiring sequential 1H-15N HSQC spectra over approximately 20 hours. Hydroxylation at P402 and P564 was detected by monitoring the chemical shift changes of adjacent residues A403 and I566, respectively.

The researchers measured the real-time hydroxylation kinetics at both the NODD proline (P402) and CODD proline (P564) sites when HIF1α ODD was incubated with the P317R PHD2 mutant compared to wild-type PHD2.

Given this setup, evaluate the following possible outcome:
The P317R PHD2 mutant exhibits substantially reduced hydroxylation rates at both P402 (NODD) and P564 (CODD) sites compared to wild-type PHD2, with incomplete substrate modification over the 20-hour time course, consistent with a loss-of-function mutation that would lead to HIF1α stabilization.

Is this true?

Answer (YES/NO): NO